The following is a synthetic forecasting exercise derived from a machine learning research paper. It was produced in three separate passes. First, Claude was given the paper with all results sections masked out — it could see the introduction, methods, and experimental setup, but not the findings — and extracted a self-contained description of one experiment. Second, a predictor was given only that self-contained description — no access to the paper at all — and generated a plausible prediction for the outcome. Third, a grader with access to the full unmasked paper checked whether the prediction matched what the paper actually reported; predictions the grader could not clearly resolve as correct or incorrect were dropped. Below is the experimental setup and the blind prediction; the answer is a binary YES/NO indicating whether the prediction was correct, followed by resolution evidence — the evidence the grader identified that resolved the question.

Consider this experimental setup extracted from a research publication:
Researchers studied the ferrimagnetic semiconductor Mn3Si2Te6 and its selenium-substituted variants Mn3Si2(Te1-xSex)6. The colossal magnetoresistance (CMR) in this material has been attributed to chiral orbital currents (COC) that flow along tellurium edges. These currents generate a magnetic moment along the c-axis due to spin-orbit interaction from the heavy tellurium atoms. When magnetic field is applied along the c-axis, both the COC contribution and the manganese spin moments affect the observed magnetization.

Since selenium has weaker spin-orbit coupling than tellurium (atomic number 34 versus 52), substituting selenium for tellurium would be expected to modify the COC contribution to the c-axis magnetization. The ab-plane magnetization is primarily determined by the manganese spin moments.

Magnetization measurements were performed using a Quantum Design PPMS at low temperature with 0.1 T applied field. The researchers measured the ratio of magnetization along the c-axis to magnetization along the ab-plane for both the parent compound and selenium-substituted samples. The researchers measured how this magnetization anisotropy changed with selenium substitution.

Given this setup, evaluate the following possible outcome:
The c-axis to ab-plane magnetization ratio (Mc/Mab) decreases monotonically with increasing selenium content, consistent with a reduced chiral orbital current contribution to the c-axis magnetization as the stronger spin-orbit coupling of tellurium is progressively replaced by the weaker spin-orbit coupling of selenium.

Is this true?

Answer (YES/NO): YES